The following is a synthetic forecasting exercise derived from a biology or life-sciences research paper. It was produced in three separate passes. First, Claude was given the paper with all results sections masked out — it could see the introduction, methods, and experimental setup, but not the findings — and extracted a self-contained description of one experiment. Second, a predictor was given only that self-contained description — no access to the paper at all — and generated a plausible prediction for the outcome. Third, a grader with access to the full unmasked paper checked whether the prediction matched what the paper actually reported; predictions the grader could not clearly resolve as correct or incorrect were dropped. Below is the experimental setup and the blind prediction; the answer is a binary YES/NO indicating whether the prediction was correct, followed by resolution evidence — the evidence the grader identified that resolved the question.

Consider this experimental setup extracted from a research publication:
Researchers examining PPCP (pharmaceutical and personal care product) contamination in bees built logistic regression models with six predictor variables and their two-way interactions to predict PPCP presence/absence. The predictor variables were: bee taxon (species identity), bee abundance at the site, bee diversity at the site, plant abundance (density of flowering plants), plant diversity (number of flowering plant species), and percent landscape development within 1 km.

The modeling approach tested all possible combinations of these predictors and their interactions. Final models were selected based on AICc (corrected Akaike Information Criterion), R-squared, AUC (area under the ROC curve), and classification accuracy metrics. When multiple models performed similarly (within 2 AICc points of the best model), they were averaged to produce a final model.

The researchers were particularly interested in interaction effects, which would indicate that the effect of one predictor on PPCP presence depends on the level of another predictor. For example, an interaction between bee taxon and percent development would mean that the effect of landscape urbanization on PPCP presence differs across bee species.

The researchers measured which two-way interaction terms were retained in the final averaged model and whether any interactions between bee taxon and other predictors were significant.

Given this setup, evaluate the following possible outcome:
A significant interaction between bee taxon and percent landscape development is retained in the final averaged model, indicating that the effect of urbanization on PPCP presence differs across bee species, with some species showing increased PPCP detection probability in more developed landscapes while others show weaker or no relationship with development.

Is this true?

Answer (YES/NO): NO